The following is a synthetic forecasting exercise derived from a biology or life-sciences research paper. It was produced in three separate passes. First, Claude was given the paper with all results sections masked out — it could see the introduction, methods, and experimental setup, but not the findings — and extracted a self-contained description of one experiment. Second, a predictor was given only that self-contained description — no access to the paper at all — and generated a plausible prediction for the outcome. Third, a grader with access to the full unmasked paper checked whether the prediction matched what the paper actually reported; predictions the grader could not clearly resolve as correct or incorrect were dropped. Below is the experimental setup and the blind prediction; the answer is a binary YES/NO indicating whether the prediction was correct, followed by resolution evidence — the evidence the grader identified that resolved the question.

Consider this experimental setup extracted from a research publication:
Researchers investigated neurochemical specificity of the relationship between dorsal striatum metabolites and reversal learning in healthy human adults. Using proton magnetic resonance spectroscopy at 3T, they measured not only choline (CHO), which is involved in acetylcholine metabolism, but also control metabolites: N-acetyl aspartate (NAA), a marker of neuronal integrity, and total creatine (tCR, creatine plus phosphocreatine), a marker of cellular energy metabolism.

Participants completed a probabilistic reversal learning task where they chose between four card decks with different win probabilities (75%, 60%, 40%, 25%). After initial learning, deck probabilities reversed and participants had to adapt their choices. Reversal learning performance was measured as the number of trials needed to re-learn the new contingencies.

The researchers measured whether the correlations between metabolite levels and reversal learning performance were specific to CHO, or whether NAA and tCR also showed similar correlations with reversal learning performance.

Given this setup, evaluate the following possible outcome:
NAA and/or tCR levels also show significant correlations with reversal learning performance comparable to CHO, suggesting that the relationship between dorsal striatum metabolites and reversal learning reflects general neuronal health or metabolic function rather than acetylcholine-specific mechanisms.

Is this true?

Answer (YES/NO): NO